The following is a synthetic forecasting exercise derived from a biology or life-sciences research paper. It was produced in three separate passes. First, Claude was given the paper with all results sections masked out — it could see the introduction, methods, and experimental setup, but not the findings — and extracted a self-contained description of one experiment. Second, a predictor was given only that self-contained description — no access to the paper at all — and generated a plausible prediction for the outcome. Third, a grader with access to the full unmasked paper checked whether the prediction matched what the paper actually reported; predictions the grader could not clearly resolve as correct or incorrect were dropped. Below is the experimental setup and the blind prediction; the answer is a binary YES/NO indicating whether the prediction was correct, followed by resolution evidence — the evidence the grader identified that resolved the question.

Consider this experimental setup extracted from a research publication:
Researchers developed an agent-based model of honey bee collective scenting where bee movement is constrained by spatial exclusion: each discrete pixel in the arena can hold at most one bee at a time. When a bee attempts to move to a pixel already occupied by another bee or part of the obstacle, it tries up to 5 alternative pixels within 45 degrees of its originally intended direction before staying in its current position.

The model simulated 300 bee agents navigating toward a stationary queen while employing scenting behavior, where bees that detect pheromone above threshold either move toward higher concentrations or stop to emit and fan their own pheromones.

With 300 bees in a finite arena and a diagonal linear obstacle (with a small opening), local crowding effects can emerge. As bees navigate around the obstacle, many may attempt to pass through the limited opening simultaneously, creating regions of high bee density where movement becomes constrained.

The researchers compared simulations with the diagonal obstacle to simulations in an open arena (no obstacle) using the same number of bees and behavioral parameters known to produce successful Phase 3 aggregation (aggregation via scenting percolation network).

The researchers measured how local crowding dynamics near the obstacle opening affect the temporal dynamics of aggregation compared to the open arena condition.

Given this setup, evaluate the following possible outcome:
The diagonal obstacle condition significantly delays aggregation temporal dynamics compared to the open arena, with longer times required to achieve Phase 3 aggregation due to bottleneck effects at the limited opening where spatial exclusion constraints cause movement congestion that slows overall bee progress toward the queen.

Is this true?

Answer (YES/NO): NO